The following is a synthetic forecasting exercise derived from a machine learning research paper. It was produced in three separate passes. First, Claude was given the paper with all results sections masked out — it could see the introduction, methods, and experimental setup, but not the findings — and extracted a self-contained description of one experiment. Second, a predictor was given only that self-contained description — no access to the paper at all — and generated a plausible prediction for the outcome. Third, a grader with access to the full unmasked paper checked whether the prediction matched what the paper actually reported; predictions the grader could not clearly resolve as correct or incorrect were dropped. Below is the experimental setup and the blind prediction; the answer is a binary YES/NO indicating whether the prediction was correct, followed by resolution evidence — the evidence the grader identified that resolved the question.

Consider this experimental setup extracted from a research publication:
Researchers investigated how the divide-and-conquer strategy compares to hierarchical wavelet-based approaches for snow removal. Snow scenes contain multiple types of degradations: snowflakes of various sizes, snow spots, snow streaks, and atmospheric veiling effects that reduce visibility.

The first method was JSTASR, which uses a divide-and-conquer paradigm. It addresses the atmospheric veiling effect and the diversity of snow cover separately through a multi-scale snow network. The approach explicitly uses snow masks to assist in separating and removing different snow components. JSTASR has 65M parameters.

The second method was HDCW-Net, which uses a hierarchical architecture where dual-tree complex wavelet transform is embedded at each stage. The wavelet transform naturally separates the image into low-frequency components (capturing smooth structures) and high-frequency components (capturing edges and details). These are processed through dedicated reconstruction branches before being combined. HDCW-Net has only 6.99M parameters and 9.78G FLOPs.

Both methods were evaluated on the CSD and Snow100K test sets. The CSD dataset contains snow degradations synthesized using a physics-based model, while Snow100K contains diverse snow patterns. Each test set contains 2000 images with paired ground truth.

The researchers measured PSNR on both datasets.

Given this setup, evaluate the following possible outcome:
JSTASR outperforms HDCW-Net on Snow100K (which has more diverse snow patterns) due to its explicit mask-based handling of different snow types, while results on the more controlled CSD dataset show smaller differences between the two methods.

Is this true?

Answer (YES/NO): NO